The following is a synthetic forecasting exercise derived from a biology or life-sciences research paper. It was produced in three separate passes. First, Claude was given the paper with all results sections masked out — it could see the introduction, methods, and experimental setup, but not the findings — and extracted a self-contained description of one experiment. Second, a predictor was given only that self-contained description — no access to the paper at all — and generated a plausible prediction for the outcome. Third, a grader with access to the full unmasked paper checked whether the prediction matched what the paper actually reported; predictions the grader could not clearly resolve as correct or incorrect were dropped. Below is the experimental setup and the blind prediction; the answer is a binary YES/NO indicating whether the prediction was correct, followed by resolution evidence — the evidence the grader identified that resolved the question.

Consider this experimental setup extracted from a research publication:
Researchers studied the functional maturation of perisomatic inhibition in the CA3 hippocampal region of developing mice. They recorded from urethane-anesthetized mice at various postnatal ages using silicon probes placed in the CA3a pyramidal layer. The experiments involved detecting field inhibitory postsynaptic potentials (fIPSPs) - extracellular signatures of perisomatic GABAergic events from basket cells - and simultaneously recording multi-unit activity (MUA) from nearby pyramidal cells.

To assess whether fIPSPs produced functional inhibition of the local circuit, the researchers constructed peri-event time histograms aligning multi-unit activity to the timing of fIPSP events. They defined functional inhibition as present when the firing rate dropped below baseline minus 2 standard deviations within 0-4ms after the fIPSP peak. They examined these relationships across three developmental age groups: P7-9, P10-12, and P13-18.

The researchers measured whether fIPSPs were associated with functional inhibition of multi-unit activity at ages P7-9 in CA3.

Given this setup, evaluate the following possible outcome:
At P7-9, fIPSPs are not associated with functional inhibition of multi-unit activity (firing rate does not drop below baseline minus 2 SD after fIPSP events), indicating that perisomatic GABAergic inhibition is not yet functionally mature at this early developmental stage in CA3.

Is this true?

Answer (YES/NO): YES